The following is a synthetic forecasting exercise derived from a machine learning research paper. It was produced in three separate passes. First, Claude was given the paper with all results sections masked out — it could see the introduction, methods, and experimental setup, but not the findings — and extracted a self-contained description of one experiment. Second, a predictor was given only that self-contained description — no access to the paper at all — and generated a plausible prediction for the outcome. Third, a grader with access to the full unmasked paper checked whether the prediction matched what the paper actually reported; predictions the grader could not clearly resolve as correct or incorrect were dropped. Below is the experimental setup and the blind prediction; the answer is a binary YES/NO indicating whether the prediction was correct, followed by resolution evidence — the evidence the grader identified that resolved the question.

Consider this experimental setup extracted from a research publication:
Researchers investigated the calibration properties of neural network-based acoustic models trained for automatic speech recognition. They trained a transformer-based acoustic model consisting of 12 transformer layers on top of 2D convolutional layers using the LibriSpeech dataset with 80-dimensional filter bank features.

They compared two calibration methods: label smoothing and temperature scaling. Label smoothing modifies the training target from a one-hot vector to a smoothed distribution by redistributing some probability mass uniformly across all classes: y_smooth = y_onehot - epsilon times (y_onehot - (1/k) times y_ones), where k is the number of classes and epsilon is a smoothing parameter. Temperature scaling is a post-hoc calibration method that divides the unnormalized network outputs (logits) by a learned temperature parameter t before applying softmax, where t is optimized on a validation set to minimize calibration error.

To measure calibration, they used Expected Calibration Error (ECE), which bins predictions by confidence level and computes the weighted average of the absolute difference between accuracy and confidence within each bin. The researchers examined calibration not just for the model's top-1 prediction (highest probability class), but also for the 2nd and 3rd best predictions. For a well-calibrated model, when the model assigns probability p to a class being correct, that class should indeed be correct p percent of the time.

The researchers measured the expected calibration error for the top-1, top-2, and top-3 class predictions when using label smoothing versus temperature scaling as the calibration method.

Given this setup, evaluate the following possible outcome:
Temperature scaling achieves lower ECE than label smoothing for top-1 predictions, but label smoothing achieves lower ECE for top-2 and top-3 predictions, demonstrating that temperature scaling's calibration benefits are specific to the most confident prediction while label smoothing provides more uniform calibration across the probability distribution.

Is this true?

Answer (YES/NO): NO